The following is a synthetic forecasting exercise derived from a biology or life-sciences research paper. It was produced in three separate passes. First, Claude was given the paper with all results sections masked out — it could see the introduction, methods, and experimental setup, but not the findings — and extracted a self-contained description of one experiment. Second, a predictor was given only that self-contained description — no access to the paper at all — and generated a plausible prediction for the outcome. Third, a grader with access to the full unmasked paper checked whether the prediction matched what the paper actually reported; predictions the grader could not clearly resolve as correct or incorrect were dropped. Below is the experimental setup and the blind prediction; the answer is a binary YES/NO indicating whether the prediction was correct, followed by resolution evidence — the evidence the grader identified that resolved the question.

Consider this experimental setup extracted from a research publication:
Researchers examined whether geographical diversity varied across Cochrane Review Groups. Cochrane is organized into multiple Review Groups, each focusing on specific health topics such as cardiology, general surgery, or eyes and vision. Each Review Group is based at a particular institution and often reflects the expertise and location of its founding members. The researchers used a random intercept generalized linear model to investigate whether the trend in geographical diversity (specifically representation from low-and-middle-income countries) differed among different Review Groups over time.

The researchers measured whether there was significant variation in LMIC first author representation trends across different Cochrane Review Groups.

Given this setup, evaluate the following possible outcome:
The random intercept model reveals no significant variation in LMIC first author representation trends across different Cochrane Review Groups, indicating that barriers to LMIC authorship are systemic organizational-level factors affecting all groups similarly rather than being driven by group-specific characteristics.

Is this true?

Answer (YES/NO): NO